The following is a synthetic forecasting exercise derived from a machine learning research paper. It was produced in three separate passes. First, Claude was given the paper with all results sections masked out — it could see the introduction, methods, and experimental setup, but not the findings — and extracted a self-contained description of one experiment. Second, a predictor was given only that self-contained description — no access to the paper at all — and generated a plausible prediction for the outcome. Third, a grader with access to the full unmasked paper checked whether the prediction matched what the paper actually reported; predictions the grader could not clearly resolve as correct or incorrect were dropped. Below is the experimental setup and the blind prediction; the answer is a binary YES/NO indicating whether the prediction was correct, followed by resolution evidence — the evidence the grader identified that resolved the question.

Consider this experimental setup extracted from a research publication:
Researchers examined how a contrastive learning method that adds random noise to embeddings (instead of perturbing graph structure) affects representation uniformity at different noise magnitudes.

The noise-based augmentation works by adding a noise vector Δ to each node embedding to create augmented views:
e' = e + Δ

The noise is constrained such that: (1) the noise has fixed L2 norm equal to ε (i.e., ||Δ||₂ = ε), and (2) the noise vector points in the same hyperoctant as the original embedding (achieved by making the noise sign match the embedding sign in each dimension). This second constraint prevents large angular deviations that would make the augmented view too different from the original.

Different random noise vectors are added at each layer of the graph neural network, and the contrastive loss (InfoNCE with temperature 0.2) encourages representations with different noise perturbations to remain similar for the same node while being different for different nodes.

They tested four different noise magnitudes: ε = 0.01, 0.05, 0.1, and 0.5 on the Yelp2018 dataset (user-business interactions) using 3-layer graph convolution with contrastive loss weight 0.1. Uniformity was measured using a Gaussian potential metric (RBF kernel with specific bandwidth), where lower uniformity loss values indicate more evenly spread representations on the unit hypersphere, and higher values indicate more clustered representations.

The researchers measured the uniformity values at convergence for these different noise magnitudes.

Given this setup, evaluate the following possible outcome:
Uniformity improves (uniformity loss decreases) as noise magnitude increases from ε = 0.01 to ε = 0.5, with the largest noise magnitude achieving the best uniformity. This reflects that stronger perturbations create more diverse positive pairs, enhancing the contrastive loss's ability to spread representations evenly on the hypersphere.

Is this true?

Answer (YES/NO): YES